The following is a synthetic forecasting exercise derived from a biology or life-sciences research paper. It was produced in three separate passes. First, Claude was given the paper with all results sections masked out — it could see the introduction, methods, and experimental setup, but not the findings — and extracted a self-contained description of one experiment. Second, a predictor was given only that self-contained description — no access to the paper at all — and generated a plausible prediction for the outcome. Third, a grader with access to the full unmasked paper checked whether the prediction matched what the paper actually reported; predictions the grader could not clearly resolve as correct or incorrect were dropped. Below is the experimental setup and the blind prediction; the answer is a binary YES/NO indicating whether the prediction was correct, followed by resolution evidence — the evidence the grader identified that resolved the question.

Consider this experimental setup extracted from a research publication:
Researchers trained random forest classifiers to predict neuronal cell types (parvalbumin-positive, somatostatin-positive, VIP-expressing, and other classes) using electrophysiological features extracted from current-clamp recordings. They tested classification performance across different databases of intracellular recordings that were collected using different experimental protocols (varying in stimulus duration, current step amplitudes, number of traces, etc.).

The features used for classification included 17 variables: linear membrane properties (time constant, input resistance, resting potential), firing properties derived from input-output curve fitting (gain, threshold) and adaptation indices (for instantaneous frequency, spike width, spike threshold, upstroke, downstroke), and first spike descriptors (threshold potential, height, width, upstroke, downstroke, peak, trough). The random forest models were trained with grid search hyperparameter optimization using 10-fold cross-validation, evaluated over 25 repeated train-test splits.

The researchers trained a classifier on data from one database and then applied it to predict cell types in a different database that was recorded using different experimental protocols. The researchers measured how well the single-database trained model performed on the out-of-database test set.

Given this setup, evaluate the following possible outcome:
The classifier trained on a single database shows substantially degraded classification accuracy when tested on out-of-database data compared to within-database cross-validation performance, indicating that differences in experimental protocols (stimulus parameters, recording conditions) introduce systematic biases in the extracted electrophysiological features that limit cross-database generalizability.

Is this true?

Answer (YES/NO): YES